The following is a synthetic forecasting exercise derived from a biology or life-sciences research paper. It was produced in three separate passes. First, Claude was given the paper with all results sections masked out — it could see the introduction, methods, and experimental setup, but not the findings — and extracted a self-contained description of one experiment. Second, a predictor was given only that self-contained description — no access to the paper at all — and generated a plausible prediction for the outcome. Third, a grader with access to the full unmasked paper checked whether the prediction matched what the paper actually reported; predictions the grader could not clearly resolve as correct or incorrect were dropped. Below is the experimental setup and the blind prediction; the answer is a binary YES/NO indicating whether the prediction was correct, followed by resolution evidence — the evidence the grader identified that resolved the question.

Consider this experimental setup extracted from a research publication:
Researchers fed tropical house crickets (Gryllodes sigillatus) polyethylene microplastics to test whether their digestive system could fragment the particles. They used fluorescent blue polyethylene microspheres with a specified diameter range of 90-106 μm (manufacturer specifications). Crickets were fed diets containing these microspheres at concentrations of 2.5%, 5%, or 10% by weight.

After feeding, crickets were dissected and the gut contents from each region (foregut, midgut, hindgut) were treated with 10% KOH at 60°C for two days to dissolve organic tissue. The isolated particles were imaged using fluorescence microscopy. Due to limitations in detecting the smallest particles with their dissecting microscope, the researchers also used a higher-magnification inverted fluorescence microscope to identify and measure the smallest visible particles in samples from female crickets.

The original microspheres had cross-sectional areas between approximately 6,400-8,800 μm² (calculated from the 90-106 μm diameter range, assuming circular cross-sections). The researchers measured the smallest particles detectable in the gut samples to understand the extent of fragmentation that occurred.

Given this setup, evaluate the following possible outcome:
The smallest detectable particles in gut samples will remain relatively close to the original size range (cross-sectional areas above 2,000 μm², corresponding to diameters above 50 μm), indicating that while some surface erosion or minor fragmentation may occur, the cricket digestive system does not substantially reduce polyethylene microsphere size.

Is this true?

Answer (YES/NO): NO